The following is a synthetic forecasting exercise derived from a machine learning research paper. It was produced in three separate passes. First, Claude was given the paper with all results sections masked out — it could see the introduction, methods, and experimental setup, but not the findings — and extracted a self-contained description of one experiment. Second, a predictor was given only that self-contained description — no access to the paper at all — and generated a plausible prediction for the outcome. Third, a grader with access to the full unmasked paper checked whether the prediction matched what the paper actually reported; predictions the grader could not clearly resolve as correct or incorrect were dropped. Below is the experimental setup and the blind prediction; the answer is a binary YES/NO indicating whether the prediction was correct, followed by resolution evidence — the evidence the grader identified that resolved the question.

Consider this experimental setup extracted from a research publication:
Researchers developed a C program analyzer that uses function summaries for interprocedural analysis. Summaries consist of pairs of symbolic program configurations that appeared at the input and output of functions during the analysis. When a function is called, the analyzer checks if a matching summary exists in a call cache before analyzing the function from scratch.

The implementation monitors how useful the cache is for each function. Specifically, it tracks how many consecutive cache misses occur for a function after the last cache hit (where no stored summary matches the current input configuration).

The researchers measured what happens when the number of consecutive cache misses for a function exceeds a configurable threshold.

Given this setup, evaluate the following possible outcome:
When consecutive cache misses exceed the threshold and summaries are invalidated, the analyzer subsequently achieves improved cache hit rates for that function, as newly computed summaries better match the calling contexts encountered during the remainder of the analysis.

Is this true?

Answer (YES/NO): NO